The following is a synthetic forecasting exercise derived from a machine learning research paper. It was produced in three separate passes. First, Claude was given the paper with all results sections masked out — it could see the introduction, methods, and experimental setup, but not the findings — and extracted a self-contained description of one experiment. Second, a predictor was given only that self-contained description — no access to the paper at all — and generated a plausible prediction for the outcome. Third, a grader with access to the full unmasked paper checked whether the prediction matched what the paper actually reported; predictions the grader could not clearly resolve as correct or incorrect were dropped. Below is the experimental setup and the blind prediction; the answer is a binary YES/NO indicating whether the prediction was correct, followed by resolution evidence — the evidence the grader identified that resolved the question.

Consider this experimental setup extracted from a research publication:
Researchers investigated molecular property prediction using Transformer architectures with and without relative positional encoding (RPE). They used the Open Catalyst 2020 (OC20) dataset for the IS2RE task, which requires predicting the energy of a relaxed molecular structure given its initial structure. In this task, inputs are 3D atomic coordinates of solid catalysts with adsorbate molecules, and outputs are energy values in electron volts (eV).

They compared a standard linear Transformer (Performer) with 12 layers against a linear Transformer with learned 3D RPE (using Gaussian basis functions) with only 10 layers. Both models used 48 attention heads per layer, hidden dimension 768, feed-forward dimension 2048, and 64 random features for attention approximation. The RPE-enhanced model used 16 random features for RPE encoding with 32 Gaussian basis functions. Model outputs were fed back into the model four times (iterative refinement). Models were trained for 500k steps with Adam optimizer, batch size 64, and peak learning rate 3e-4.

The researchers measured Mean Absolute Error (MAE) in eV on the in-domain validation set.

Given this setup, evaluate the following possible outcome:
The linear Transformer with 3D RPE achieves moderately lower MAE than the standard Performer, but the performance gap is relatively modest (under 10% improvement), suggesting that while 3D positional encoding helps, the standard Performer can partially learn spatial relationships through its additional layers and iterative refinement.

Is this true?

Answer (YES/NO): YES